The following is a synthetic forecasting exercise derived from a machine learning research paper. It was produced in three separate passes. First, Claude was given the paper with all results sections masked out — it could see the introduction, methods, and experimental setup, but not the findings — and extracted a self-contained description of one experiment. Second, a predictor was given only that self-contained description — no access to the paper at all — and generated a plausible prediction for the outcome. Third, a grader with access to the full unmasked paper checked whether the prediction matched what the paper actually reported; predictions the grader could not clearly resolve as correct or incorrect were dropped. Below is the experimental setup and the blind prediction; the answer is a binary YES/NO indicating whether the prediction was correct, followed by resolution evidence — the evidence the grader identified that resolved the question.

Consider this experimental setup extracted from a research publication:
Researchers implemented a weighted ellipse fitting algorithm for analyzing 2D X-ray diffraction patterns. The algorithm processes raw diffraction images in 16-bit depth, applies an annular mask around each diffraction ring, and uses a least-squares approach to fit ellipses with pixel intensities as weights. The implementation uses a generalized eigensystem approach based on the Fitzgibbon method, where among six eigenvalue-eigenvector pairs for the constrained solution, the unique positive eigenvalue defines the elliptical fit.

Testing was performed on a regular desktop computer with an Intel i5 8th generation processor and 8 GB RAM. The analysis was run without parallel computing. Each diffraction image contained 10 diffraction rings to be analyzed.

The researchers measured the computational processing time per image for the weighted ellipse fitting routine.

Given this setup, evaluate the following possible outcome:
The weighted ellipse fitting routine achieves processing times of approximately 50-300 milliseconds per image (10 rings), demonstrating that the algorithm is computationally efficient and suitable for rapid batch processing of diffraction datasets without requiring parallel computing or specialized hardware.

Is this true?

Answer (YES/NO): NO